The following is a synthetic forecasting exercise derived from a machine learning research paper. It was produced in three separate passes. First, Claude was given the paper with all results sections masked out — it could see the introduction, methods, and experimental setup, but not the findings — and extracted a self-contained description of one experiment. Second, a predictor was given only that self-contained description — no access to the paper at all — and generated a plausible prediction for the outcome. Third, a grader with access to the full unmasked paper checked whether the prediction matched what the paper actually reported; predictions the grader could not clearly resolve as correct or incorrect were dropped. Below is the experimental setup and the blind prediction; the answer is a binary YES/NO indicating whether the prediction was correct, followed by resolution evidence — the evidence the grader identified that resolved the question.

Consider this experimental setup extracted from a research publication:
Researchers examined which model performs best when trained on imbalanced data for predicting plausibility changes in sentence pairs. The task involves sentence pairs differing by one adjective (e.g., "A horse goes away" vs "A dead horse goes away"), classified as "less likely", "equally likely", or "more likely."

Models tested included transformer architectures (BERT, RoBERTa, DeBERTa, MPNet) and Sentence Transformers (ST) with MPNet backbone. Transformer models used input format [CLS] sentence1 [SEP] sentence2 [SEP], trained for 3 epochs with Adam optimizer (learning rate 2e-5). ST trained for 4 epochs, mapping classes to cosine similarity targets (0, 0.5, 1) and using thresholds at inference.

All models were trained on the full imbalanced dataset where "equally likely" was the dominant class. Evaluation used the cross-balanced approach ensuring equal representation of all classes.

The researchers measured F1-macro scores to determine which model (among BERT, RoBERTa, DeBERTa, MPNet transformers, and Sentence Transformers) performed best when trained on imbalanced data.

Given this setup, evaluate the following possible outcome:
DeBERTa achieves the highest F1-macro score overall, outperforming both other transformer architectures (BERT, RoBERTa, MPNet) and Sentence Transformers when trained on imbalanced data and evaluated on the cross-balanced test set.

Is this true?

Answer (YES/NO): NO